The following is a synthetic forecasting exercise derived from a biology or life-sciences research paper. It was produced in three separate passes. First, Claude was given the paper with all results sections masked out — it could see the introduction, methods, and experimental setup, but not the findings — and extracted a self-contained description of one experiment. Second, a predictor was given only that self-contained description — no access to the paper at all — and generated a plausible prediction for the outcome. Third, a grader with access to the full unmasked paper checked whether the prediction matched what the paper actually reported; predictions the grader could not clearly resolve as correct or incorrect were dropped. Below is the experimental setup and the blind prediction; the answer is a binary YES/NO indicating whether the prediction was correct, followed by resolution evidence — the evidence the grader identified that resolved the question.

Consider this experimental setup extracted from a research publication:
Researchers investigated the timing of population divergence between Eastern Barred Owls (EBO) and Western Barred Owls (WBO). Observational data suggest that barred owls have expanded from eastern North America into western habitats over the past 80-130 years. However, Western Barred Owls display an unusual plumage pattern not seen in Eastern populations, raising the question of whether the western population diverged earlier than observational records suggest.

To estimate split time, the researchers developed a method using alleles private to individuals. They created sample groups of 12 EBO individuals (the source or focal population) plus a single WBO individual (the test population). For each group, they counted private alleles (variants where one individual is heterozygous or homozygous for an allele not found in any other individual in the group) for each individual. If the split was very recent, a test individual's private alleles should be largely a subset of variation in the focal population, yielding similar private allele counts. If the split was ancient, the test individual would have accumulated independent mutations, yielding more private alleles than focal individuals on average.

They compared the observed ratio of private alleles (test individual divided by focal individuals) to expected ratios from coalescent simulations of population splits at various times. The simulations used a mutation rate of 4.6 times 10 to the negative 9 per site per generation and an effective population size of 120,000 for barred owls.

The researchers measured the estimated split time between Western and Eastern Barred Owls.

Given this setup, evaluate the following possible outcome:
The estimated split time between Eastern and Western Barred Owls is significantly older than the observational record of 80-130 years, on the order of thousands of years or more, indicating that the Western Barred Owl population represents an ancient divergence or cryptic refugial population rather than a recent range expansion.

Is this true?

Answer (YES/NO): YES